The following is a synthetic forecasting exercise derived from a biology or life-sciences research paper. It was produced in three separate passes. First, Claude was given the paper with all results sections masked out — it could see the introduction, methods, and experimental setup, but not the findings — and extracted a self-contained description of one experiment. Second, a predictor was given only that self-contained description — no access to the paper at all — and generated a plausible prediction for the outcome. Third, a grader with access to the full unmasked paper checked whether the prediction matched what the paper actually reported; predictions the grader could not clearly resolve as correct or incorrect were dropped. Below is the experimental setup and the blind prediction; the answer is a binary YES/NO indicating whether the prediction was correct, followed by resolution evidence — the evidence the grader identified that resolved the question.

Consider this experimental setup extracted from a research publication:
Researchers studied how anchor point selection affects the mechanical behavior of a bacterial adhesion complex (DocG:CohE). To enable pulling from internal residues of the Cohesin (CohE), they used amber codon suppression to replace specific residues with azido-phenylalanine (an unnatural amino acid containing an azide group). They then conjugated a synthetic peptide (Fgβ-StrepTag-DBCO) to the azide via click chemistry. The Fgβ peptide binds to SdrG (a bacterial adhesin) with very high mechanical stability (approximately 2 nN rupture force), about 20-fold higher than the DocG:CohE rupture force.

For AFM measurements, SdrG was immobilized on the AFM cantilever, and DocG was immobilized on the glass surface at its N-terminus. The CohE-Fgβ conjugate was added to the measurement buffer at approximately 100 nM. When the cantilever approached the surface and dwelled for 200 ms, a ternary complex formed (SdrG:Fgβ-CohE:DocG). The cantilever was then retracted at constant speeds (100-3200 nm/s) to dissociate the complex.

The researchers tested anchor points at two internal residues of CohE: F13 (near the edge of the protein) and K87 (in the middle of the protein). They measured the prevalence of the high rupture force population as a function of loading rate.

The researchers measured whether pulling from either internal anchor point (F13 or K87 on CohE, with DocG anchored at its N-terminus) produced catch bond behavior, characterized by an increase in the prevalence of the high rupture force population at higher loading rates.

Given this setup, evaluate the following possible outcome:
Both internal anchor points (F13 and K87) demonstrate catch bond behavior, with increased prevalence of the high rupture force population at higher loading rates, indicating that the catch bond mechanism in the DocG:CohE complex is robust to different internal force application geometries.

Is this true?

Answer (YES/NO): NO